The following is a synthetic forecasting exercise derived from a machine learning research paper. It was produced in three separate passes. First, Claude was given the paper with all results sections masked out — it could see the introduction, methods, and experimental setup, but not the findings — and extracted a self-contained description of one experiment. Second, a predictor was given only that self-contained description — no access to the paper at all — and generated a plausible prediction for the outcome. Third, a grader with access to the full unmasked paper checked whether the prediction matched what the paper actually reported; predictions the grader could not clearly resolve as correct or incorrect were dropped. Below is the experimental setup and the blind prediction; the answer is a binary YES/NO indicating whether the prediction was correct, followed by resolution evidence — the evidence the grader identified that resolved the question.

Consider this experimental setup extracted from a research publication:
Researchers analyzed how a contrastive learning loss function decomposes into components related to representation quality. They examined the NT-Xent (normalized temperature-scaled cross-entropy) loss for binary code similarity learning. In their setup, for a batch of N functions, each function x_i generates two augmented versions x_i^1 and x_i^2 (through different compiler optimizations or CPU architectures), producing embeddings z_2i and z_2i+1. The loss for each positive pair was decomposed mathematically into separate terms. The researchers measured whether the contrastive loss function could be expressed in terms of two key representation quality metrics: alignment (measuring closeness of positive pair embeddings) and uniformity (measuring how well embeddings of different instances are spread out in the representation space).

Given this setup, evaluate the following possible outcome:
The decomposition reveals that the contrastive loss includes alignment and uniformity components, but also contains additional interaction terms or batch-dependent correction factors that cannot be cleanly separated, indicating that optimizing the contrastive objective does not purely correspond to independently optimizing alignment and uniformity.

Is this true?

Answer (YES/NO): NO